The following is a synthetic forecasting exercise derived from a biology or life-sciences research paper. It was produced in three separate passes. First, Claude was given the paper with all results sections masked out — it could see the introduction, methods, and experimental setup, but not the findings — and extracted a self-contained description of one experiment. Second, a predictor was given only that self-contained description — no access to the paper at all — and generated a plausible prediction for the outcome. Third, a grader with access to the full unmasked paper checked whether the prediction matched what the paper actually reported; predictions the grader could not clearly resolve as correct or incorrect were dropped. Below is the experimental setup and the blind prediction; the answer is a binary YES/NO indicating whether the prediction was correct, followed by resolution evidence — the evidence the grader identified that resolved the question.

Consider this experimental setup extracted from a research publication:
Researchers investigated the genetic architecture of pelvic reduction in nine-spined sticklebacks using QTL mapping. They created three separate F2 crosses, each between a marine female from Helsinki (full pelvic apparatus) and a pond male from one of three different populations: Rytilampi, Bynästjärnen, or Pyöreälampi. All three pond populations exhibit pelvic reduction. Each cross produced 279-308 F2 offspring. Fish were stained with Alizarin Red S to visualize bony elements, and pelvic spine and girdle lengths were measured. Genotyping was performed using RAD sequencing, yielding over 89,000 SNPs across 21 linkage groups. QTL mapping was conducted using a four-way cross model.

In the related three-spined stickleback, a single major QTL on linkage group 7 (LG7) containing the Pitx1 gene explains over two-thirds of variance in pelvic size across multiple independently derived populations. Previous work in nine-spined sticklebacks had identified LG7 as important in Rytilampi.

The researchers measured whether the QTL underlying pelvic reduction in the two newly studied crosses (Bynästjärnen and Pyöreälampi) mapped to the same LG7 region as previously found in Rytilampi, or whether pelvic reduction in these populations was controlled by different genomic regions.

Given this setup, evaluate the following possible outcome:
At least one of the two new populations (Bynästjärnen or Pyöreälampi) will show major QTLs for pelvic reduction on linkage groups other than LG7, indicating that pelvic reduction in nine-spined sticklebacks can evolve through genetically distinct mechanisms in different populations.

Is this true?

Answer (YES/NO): YES